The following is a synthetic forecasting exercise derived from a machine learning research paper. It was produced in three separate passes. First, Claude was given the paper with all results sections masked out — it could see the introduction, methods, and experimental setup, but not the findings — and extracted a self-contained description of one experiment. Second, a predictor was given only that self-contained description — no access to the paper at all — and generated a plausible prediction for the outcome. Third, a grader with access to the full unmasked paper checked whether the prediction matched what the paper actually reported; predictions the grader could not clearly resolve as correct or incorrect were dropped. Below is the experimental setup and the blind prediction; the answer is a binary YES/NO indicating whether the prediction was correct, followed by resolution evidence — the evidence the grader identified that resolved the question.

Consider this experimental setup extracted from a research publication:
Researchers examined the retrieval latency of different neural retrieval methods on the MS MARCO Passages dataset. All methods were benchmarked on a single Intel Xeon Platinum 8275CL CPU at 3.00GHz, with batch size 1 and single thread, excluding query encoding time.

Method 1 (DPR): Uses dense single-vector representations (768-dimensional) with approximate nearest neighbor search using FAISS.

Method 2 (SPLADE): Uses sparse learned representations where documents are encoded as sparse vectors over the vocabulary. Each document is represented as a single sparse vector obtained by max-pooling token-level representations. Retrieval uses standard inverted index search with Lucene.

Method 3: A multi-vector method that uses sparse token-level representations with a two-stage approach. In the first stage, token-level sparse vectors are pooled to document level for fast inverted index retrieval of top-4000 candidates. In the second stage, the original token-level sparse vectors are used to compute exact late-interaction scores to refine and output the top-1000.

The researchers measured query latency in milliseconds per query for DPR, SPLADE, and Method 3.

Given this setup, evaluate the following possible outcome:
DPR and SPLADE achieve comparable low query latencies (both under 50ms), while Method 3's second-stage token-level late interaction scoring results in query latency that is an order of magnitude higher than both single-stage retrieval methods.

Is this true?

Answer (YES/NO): NO